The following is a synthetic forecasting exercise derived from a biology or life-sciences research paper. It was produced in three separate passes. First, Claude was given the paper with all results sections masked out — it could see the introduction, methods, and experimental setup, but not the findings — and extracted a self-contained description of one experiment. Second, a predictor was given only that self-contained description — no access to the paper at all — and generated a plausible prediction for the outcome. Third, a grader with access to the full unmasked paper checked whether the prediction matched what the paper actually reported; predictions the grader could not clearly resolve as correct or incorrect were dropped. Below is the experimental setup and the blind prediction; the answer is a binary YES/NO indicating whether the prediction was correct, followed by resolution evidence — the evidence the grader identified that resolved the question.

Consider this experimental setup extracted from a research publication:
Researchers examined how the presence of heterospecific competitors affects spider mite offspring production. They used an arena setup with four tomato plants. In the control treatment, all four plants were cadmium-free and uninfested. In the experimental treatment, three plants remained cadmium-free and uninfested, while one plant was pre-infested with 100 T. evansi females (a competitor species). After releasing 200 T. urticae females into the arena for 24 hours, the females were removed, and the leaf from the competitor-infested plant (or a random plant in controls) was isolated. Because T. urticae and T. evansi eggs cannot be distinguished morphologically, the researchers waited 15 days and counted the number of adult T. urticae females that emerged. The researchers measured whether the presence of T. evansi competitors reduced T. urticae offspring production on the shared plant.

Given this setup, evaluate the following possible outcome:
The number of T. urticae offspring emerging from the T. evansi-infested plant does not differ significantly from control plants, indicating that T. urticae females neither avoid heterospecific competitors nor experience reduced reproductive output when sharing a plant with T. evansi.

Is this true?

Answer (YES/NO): NO